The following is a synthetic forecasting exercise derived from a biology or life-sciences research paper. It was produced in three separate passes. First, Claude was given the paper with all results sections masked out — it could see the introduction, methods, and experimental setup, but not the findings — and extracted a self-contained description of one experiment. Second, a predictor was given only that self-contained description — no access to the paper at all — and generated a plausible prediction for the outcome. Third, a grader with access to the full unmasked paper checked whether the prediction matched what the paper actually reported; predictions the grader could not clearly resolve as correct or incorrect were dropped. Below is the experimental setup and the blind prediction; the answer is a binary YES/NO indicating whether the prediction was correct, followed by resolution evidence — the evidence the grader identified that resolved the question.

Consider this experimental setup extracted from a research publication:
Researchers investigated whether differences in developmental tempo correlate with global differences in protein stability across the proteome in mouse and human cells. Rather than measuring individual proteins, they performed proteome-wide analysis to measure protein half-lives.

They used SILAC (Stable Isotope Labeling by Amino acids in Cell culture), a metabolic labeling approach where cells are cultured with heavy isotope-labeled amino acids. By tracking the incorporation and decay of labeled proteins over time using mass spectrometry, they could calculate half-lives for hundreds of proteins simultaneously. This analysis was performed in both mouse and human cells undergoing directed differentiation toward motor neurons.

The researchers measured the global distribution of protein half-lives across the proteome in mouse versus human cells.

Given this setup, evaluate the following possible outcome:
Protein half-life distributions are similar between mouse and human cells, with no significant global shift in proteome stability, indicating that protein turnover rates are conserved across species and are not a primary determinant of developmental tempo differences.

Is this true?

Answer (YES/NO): NO